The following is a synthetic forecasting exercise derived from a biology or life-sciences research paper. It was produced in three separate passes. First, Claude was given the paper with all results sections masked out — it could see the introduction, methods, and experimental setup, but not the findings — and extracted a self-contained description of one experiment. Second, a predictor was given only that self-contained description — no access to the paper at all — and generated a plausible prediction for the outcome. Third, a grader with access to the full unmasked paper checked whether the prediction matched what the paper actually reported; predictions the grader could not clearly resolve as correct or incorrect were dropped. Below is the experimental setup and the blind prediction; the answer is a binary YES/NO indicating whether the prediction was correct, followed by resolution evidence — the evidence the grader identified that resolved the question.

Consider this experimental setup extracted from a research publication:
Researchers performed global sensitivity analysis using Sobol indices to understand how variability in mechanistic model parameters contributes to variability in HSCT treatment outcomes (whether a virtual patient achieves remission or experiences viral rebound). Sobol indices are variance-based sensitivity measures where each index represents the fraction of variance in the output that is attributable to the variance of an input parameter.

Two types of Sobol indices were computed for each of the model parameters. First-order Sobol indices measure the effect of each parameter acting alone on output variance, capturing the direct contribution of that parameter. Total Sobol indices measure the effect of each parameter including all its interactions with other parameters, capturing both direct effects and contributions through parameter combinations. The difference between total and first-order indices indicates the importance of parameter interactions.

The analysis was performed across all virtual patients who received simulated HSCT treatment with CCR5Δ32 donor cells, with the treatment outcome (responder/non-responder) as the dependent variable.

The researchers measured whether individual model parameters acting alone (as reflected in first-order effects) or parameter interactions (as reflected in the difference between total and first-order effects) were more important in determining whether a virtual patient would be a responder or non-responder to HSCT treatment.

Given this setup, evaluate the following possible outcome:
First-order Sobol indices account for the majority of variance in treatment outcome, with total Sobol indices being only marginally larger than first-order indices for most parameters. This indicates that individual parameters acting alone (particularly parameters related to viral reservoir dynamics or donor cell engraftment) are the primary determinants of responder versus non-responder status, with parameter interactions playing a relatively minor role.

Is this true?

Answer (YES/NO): NO